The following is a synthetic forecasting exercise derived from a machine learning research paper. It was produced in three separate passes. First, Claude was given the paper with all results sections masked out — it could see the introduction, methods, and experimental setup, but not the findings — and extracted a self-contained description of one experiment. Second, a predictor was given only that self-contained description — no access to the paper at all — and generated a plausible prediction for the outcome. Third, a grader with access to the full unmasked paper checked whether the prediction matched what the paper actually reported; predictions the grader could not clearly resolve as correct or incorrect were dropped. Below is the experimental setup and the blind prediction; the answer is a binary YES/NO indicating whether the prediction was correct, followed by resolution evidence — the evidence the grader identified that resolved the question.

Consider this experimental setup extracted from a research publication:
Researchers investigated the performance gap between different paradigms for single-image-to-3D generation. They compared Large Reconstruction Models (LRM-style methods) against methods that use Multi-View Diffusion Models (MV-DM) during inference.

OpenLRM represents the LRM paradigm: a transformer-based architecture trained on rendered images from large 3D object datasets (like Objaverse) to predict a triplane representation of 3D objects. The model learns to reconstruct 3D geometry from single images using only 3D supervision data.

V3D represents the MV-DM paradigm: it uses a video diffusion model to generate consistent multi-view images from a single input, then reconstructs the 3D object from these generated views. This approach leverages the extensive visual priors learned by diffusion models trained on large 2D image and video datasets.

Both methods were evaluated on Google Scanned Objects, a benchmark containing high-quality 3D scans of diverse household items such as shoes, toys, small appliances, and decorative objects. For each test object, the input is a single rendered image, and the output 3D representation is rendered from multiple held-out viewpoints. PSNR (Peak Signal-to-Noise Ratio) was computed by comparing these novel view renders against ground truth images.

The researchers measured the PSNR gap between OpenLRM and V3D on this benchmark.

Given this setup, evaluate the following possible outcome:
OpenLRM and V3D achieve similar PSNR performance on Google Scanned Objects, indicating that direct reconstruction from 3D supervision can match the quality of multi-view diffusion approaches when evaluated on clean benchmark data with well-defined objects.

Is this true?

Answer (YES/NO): NO